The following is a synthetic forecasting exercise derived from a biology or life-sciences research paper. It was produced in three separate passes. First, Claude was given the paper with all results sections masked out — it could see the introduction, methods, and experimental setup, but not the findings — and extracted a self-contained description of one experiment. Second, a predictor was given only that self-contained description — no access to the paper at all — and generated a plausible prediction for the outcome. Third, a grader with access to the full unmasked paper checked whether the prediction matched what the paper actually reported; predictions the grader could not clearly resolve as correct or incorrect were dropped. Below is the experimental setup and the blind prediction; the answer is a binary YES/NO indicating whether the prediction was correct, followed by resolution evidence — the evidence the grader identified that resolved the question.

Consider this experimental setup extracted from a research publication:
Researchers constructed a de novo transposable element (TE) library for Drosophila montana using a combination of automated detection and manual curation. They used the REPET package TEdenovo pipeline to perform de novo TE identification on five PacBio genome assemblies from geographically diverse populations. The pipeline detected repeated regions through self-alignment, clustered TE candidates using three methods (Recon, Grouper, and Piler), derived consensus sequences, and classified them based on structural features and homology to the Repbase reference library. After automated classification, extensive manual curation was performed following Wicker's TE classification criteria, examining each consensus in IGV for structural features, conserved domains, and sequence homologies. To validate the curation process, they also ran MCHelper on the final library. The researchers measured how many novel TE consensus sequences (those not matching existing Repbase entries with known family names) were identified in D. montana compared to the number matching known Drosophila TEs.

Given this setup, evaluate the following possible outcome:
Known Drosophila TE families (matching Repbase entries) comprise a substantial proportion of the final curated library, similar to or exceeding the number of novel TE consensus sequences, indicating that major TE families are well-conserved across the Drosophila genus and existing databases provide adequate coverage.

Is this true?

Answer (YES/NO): NO